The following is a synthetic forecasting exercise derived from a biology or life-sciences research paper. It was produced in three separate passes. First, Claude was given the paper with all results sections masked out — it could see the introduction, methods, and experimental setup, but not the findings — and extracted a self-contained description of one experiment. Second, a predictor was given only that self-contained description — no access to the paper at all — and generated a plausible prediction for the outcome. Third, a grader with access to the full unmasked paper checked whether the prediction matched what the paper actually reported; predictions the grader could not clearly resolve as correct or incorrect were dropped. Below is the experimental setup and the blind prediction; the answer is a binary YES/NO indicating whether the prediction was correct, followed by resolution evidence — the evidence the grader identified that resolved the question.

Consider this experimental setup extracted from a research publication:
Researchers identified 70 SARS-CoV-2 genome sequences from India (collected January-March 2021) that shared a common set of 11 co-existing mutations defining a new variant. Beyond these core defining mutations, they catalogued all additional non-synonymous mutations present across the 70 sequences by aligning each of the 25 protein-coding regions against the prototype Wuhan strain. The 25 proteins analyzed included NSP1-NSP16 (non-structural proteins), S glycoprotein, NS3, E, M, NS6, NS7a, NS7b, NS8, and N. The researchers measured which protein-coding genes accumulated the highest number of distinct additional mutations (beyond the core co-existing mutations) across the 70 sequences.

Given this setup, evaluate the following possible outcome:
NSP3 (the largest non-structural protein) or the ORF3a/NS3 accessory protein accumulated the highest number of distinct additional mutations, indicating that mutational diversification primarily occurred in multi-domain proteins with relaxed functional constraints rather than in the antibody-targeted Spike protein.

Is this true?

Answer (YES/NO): YES